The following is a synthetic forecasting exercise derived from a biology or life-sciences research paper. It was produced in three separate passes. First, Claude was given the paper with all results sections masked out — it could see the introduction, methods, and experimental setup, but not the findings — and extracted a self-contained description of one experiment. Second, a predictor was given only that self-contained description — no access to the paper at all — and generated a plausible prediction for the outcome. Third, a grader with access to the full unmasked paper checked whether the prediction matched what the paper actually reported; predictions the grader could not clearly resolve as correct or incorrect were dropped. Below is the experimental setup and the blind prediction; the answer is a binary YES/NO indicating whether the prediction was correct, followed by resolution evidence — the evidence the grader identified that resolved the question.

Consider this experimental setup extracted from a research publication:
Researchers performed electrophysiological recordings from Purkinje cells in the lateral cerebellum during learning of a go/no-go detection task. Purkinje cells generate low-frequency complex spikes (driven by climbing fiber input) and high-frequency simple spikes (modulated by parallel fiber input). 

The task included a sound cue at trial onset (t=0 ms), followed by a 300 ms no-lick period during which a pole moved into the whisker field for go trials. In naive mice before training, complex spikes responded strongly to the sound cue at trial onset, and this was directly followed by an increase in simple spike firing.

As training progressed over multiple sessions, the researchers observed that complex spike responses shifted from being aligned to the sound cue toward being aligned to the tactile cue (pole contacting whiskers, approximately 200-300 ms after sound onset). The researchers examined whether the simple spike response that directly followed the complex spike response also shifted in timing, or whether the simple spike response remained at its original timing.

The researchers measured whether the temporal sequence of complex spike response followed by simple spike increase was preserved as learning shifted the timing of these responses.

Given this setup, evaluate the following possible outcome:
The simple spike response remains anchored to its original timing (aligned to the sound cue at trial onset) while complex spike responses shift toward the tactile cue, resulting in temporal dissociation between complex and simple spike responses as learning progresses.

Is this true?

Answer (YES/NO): NO